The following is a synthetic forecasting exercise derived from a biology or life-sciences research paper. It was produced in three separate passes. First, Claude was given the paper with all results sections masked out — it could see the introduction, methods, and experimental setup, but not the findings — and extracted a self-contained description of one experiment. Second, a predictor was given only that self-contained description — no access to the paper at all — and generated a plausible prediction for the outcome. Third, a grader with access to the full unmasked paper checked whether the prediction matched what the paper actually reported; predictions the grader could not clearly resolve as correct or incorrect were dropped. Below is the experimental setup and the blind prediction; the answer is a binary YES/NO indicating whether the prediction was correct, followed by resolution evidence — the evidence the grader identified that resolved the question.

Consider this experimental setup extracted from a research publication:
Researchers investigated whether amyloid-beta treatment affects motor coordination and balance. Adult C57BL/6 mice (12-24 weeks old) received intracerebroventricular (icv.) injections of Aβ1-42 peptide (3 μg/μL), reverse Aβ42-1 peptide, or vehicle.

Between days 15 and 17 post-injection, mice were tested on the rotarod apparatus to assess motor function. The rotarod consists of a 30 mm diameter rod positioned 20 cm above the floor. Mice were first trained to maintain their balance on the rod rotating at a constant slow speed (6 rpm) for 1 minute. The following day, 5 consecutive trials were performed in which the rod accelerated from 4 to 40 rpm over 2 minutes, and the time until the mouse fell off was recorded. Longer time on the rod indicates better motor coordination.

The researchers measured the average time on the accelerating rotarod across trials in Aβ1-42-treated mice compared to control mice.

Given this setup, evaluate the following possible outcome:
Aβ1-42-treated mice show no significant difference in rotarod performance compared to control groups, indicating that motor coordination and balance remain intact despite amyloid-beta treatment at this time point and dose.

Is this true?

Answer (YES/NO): YES